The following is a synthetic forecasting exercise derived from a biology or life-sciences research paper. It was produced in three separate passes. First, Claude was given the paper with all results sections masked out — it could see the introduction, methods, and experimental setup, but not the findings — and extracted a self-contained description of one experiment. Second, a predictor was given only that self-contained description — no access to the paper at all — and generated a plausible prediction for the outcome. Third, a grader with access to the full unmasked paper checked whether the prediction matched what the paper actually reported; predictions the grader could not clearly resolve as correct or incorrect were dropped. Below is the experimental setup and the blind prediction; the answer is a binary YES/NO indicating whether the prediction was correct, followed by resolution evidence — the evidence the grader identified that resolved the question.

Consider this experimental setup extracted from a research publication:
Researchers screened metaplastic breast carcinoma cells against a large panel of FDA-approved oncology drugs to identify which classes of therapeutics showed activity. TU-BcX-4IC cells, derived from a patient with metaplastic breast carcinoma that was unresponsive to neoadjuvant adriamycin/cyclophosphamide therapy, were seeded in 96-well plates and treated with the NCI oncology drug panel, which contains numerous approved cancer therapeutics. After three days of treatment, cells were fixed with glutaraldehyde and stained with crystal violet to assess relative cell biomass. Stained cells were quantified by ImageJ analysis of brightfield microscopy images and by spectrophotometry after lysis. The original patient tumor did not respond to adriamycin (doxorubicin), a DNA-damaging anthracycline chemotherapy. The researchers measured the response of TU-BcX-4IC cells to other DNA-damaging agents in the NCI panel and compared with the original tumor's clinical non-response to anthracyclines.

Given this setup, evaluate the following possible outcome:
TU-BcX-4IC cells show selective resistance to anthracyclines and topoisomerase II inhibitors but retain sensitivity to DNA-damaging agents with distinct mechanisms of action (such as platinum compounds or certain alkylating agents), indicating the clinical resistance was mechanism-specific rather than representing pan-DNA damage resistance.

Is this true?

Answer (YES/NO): NO